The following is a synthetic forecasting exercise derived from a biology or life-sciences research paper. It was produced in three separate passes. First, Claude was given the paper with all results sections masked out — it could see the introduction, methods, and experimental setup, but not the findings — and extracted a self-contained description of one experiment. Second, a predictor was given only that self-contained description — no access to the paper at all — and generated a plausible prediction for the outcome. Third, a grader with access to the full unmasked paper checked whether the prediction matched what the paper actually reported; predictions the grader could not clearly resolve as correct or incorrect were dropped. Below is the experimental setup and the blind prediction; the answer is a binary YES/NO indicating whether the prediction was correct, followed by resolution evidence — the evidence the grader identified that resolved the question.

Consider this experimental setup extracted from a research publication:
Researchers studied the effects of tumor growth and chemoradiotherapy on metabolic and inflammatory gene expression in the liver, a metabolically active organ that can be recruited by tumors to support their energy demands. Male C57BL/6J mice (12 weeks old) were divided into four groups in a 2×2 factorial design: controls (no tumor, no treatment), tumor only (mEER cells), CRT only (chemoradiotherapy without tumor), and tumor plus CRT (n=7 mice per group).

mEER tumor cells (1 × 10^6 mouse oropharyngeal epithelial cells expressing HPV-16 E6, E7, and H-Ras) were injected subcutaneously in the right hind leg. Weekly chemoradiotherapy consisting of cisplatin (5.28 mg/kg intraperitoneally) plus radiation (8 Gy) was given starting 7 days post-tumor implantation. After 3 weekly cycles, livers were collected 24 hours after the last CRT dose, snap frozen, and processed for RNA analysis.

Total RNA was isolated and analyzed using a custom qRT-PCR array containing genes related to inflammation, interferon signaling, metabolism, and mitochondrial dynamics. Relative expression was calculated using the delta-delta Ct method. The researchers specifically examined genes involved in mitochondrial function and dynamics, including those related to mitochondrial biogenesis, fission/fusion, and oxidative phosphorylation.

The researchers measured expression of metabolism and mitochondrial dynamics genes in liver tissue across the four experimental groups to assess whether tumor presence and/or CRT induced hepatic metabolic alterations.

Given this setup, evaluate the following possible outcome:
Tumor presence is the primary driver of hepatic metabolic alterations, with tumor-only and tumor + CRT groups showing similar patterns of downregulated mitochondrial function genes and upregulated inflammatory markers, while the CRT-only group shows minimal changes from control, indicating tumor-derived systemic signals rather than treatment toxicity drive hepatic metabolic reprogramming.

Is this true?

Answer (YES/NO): NO